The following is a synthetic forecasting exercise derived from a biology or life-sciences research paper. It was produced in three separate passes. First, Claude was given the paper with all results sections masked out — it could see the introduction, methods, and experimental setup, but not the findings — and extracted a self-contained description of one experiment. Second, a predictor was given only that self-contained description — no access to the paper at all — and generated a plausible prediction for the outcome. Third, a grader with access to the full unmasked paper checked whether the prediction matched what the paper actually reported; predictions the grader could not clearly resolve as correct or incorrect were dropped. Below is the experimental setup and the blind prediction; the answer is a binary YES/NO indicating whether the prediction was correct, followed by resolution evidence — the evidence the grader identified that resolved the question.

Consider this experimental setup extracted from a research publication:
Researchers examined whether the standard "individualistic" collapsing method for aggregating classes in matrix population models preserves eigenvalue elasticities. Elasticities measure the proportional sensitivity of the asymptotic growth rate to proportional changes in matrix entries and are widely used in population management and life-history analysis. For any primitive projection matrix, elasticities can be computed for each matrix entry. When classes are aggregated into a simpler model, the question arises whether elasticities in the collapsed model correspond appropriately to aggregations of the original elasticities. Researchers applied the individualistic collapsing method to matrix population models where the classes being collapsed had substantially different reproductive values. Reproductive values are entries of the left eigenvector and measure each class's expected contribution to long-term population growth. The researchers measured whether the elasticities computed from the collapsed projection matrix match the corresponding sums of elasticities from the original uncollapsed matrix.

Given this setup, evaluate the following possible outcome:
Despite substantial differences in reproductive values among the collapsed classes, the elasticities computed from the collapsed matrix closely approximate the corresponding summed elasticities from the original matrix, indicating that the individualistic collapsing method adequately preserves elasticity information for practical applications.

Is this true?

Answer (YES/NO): NO